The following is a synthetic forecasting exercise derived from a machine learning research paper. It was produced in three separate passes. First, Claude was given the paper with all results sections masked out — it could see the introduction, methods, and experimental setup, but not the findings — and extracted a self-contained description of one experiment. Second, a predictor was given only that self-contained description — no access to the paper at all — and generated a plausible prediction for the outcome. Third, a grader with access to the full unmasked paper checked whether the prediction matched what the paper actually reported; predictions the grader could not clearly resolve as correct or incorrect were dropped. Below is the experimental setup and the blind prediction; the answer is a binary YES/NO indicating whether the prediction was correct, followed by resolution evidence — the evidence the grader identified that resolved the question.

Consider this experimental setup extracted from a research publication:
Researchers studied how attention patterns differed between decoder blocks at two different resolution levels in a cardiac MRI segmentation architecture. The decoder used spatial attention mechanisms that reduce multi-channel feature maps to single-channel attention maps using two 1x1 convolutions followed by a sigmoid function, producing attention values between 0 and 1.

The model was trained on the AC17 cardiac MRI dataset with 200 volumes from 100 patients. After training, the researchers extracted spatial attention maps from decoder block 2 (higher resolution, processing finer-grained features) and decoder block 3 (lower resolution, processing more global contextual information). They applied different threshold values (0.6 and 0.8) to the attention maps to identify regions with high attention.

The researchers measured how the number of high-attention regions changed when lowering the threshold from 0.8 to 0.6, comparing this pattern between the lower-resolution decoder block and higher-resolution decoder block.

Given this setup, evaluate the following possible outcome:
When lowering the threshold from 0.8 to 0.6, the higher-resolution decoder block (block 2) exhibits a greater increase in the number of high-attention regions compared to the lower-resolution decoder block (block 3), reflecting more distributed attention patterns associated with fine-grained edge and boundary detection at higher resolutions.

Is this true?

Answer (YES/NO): NO